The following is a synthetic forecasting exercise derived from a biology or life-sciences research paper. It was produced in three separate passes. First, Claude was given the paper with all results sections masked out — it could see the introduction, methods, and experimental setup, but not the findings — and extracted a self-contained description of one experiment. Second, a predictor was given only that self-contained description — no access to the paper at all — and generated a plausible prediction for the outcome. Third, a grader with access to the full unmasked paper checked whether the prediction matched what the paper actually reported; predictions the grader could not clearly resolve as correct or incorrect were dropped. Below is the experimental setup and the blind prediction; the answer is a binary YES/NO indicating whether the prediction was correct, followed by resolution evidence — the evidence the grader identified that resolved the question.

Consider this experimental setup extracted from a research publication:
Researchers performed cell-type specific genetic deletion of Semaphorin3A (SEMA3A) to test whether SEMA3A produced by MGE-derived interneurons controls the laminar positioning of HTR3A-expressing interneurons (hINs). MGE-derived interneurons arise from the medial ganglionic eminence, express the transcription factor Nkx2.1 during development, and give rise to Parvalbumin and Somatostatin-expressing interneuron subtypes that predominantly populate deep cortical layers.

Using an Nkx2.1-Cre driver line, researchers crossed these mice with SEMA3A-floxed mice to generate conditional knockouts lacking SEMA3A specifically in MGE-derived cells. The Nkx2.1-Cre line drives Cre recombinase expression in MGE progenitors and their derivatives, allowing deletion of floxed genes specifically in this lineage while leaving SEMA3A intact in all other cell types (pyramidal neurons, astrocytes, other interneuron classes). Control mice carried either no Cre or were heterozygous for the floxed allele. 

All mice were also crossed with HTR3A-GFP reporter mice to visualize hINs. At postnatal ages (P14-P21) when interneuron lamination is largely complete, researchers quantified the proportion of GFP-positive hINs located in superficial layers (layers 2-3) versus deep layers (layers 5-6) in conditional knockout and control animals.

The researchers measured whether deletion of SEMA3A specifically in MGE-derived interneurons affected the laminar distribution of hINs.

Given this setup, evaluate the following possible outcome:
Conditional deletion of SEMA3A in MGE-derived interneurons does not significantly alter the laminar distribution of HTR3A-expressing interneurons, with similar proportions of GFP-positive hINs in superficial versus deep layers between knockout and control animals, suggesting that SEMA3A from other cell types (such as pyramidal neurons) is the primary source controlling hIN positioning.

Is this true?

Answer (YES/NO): NO